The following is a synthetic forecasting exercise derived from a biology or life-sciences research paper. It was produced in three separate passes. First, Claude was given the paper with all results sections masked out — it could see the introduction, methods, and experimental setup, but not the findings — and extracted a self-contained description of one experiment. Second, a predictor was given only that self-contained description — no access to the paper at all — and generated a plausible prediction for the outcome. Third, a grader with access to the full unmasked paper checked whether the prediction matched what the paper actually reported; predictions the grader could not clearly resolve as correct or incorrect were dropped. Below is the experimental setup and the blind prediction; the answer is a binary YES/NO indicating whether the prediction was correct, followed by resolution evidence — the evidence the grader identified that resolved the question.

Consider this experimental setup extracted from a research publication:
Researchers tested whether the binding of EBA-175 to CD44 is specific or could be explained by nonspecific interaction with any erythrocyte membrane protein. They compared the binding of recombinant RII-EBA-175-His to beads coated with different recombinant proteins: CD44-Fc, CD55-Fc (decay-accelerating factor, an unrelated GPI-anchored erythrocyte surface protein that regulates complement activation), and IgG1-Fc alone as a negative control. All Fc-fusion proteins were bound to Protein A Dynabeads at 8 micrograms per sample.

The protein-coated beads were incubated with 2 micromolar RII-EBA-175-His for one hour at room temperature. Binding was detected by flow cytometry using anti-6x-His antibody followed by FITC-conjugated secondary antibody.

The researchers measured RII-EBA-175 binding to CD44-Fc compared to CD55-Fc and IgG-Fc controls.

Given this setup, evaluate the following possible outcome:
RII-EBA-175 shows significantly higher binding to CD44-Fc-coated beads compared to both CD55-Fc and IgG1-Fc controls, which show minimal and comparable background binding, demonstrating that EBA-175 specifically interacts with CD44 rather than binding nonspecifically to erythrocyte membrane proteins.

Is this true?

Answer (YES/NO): YES